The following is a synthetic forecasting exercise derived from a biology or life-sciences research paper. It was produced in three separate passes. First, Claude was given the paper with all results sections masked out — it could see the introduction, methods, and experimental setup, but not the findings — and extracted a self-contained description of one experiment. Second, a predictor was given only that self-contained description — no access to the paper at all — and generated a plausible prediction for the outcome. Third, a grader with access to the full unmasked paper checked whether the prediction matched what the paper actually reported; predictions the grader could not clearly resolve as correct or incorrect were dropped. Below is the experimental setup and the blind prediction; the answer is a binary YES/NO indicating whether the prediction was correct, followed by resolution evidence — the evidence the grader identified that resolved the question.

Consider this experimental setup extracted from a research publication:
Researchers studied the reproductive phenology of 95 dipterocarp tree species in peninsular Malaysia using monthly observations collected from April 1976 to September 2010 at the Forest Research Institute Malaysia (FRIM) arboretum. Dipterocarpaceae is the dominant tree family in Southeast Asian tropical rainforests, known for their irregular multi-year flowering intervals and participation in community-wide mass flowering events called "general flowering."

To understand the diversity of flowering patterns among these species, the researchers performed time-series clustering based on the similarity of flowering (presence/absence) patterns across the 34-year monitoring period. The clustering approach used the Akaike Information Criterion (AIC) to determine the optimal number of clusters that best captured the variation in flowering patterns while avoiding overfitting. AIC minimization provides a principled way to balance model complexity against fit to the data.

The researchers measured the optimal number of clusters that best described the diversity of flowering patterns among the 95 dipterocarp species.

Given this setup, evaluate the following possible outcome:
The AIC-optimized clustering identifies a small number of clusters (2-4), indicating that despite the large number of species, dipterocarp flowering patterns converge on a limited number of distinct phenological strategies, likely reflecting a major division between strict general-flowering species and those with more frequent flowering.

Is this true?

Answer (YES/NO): NO